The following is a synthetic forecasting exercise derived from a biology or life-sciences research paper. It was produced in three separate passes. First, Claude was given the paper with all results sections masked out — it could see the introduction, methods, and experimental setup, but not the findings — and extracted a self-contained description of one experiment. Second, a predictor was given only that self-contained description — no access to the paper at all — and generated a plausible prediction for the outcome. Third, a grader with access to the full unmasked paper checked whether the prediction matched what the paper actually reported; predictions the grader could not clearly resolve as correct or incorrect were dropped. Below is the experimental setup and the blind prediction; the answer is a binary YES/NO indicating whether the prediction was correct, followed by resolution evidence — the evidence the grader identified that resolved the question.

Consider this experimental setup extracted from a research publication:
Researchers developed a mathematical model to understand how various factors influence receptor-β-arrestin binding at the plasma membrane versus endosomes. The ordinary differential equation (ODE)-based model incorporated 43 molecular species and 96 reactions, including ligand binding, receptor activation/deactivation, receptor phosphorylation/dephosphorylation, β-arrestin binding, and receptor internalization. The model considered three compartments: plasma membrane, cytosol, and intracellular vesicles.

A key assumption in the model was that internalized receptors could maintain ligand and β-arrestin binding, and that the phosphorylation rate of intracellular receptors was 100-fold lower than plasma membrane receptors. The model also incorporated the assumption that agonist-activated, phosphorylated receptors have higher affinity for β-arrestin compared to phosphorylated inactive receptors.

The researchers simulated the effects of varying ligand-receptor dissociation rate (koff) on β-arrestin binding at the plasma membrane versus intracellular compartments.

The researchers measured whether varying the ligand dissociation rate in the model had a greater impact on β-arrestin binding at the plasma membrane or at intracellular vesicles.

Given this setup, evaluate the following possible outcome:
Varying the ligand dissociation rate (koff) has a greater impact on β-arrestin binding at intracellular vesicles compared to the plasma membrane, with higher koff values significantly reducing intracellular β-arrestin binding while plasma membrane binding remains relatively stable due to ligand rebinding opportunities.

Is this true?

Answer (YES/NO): YES